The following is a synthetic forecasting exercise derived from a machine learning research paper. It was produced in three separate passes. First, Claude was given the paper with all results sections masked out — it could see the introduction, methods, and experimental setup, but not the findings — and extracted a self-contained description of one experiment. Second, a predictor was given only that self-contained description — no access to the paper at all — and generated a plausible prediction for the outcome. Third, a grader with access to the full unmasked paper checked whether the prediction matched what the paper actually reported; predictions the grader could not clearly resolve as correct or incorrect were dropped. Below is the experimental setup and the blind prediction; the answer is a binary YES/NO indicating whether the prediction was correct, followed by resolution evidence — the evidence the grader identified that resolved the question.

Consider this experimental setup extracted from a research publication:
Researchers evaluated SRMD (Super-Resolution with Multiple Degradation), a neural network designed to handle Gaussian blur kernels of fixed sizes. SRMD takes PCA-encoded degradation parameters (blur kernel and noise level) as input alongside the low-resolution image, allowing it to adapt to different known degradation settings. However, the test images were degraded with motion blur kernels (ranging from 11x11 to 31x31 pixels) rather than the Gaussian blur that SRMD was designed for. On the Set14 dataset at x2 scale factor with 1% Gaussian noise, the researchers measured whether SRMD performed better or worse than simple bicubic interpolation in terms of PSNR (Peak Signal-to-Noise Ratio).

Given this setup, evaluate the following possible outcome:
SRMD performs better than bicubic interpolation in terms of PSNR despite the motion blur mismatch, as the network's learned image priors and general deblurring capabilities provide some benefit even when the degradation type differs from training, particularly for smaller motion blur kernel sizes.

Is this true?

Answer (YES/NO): NO